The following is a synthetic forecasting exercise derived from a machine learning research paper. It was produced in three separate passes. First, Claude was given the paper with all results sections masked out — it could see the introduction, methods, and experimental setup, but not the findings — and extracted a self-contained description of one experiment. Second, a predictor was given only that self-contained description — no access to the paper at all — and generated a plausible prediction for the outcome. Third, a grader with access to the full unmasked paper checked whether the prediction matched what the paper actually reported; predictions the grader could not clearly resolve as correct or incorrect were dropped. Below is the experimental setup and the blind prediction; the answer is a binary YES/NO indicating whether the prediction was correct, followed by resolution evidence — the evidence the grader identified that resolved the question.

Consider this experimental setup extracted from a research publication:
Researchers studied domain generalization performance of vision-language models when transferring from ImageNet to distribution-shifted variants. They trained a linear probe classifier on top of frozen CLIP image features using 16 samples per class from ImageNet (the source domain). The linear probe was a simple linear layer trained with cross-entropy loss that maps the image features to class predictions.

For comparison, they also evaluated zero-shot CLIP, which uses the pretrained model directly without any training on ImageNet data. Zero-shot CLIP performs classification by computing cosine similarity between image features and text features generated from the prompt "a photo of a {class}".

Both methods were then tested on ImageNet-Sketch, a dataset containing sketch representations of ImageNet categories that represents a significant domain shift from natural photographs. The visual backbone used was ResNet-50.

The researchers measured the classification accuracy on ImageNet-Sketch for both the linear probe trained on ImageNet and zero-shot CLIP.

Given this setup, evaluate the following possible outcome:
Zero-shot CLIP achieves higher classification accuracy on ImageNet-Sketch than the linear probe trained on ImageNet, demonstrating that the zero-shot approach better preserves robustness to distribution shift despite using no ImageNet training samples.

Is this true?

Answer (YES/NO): YES